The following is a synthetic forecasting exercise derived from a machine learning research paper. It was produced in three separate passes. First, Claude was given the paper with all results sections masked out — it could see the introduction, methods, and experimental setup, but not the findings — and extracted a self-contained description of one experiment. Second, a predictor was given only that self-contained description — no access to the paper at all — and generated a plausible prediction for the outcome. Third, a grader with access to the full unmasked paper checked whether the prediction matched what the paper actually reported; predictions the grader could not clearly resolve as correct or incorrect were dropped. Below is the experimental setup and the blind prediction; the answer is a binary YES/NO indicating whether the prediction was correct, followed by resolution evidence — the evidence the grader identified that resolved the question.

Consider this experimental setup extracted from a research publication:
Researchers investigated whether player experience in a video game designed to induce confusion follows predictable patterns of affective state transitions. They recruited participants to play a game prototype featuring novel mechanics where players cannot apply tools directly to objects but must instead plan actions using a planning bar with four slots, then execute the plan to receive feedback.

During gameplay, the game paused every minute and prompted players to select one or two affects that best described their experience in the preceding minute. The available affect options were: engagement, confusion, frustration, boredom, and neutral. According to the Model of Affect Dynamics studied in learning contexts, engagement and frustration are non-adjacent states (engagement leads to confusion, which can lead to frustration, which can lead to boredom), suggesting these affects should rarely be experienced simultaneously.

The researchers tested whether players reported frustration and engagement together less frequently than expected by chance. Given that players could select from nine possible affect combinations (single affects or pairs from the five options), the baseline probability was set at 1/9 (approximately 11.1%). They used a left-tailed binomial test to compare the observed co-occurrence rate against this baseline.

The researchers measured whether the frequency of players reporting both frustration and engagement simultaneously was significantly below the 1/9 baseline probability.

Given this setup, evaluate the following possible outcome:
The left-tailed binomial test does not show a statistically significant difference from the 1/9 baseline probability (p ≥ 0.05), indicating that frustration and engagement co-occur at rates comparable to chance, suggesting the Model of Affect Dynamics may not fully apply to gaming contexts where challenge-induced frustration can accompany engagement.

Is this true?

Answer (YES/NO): NO